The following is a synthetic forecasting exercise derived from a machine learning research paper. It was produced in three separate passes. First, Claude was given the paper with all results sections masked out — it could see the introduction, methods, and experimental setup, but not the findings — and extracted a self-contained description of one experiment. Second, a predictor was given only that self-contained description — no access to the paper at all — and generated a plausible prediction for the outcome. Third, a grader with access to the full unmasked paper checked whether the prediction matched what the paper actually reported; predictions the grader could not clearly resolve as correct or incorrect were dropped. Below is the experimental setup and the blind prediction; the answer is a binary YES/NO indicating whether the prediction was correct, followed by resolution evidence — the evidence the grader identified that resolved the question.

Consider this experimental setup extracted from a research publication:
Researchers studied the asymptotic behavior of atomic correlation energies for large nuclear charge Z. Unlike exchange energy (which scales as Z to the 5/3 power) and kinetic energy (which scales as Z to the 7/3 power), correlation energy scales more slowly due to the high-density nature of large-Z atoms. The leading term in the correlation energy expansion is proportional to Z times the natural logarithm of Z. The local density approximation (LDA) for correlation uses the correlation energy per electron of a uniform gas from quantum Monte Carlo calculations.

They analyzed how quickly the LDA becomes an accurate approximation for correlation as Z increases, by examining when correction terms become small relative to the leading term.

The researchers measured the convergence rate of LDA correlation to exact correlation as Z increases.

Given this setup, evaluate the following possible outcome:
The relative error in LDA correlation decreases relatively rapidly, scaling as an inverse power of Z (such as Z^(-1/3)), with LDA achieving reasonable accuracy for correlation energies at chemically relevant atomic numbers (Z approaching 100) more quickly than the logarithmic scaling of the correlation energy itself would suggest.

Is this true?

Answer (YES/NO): NO